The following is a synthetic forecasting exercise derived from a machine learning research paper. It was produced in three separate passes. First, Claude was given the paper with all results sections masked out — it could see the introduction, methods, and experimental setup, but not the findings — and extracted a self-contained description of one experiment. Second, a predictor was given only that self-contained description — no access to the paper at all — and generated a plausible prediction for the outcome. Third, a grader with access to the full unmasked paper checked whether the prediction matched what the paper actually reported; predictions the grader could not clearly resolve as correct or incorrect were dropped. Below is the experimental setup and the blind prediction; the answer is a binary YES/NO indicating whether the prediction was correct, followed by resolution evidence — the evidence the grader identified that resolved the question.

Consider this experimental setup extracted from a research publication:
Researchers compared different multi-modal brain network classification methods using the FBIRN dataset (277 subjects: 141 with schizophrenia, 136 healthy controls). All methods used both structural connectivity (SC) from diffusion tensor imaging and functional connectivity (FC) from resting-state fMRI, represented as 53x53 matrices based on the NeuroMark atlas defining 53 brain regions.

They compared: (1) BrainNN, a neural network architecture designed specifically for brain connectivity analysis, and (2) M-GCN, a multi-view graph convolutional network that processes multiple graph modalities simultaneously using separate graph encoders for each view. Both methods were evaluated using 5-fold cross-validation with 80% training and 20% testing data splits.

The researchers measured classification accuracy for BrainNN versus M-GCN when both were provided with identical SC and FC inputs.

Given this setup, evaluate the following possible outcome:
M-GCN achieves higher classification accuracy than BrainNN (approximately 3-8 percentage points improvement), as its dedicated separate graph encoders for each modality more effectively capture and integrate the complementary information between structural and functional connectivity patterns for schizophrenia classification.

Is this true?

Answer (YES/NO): NO